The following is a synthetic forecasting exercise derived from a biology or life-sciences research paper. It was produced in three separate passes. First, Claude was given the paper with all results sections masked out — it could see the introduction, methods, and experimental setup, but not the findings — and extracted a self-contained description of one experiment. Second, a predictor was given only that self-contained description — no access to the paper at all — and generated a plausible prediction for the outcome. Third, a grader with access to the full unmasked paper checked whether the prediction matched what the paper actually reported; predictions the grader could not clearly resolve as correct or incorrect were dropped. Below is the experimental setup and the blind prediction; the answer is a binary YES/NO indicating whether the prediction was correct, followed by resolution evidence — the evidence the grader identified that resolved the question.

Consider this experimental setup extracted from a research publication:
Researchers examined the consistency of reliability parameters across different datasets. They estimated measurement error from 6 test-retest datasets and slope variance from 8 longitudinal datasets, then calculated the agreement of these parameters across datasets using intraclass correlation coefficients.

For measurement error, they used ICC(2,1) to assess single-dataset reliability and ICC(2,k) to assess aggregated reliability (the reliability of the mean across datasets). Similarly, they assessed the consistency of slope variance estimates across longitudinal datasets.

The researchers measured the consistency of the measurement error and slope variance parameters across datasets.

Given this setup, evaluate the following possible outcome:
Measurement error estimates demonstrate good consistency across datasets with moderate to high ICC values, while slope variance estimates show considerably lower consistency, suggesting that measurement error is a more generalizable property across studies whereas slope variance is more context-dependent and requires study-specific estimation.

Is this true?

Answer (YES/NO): NO